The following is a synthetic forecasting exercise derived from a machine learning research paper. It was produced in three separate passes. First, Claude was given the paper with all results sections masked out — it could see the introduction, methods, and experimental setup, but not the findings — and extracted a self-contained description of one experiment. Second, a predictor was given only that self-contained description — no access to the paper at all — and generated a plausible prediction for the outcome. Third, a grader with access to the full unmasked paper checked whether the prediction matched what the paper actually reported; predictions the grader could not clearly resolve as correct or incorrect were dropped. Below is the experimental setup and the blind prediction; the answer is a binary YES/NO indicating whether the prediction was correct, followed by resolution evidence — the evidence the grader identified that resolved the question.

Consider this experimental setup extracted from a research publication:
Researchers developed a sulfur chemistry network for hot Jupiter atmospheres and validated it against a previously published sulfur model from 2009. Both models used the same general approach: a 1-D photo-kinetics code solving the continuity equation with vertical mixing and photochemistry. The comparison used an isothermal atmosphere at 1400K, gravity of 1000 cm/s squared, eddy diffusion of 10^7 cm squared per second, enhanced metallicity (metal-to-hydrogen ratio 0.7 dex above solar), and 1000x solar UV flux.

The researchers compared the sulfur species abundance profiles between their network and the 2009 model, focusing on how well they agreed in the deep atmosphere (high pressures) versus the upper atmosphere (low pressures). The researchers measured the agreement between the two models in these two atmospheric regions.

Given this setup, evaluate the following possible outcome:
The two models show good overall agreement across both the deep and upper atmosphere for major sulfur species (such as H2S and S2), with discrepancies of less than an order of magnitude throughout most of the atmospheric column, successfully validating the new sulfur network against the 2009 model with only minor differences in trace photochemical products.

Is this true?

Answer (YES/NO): NO